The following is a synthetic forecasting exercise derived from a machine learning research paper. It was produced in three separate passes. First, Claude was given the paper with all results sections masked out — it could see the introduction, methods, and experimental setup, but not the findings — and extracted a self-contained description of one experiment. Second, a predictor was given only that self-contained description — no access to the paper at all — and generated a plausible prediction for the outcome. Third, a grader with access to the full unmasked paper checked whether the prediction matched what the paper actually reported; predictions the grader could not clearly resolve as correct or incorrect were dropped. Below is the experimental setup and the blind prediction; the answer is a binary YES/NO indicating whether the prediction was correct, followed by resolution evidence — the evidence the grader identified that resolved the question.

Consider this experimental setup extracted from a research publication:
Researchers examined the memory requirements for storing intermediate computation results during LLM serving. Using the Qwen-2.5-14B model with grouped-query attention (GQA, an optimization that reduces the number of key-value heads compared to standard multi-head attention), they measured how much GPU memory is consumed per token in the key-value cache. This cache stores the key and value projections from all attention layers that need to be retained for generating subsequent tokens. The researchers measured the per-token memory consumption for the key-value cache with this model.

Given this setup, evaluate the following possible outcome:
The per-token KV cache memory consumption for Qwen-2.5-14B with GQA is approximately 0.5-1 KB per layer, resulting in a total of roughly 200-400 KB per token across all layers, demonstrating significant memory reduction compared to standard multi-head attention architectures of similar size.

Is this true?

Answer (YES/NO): NO